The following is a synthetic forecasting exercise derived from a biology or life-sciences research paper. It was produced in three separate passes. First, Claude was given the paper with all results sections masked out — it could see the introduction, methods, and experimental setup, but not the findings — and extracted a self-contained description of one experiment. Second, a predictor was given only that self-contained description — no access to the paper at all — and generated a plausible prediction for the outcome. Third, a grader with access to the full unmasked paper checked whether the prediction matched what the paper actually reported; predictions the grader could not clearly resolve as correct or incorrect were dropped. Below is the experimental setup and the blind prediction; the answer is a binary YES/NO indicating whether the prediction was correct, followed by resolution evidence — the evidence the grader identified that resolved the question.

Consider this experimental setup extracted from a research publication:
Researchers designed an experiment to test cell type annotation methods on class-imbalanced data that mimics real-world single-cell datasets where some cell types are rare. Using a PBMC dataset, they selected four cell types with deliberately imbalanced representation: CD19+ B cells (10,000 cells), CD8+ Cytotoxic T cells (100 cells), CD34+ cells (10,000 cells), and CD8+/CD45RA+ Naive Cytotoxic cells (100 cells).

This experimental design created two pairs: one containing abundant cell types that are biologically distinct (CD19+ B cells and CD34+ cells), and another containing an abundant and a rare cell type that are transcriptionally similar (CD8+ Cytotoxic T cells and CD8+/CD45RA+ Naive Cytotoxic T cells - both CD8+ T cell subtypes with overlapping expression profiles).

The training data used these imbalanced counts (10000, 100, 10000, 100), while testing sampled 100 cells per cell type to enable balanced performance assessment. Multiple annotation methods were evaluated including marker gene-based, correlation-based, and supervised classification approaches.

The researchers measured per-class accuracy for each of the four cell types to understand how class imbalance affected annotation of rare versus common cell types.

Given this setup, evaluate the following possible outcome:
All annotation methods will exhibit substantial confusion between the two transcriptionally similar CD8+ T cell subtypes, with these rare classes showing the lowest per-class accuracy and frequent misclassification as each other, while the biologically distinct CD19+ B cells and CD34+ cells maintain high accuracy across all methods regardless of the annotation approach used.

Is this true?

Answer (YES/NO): NO